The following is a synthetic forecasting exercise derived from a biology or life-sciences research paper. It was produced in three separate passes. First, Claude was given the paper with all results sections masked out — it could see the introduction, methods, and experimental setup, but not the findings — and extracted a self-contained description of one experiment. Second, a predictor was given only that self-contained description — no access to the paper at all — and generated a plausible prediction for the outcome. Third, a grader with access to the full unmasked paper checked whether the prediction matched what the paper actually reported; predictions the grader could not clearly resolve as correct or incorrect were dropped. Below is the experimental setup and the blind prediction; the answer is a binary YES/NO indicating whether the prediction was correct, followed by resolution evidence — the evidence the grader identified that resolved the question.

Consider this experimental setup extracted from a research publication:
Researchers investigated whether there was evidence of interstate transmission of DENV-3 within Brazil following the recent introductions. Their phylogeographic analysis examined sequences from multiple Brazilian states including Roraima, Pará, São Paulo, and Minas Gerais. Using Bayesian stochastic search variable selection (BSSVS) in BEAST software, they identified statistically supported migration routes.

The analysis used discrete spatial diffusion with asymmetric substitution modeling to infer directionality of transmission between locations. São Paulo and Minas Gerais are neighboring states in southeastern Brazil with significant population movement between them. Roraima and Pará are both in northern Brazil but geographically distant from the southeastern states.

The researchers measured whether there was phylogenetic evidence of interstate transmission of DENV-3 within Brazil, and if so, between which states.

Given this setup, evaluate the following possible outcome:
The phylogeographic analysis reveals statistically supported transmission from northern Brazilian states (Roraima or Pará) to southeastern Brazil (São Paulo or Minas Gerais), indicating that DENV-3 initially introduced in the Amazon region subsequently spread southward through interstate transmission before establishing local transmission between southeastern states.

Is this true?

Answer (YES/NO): NO